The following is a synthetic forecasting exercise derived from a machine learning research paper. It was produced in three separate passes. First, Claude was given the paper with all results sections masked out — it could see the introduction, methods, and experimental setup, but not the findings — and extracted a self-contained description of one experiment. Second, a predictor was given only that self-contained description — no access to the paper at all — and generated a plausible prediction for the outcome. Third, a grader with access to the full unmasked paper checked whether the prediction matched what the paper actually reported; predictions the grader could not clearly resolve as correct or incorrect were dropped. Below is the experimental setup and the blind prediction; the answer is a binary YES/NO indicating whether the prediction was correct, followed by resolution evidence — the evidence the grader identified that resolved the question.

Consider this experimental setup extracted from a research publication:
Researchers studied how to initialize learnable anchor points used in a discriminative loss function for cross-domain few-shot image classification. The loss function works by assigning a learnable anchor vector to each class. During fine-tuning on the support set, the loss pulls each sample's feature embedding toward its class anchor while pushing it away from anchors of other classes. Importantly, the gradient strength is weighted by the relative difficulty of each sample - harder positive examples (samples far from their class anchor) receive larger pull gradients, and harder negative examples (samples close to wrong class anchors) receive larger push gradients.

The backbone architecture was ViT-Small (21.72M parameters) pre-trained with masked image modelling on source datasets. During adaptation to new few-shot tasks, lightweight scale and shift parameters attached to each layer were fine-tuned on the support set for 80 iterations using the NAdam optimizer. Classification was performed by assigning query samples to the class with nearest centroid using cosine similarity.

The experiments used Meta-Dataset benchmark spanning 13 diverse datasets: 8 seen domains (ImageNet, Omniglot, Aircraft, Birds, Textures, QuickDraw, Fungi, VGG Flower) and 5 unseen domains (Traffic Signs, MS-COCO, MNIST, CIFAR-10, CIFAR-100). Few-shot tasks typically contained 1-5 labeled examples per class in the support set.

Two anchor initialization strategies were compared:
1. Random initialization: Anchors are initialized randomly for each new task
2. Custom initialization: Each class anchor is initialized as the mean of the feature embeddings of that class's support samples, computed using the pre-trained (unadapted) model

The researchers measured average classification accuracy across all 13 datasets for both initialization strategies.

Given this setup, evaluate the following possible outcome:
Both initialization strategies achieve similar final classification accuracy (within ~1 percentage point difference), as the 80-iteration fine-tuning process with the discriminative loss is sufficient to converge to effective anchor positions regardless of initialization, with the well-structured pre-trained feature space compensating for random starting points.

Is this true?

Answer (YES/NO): NO